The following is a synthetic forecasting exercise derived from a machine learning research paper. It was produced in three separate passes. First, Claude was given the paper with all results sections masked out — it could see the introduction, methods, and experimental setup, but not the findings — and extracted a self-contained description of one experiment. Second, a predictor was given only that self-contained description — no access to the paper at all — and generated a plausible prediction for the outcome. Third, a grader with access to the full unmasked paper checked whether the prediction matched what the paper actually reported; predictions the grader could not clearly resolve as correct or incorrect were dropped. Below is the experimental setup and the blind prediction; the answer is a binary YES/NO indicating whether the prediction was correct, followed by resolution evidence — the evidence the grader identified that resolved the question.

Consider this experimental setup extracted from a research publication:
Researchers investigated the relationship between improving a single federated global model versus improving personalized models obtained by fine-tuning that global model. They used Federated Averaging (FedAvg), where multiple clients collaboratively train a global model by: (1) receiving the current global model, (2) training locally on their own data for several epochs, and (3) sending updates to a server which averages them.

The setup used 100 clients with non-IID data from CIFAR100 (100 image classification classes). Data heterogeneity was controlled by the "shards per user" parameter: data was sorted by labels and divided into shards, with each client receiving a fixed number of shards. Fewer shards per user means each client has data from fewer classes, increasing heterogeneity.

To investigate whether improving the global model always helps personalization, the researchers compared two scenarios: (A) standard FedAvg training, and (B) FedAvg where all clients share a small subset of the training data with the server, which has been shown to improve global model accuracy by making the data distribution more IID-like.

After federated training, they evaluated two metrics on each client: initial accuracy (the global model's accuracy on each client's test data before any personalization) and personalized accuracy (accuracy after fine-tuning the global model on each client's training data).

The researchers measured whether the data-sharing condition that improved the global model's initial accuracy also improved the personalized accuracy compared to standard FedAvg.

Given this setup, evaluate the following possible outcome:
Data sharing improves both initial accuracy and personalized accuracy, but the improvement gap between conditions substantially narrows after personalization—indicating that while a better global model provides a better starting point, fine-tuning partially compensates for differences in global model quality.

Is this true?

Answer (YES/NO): NO